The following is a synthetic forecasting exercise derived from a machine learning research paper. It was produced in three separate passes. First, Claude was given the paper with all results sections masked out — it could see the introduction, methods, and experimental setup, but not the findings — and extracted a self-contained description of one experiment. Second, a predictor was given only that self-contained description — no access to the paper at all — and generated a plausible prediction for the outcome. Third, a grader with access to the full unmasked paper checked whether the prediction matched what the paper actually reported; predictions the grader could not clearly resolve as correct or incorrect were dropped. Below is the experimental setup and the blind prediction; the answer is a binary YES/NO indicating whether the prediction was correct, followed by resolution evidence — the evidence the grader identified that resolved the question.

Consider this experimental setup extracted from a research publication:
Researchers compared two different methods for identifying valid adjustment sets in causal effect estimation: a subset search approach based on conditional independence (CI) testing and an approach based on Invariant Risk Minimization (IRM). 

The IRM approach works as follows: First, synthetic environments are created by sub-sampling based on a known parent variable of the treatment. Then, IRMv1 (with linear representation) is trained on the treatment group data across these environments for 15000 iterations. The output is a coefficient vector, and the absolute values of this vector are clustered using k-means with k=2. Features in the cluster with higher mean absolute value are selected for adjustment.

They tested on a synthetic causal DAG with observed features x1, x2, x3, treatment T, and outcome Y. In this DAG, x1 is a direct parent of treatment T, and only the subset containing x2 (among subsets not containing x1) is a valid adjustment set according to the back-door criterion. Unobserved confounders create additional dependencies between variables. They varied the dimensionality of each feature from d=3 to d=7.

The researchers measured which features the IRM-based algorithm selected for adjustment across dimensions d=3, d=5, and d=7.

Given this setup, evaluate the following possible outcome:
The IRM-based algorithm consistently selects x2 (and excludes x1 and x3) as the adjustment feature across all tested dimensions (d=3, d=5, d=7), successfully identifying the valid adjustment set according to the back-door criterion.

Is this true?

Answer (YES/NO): YES